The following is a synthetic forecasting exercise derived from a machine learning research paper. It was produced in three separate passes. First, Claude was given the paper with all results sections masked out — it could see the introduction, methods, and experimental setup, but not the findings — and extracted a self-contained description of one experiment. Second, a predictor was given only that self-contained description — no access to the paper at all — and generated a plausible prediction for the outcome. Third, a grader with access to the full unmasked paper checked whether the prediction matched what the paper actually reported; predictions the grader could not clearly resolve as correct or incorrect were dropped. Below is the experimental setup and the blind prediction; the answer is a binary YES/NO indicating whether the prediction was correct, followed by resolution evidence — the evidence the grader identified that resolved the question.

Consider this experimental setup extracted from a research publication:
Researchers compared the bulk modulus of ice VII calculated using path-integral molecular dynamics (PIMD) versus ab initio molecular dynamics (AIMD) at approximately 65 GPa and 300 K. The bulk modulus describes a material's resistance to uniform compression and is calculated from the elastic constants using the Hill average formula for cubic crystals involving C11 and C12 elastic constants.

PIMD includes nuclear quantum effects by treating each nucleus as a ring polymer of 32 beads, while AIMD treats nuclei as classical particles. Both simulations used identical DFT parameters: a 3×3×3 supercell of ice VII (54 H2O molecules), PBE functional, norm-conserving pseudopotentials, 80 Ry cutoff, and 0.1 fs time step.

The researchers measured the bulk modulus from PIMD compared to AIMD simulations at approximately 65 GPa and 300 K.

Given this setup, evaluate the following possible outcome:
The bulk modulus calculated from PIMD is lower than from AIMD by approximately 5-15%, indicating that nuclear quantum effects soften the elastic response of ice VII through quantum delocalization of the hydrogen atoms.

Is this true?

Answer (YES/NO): NO